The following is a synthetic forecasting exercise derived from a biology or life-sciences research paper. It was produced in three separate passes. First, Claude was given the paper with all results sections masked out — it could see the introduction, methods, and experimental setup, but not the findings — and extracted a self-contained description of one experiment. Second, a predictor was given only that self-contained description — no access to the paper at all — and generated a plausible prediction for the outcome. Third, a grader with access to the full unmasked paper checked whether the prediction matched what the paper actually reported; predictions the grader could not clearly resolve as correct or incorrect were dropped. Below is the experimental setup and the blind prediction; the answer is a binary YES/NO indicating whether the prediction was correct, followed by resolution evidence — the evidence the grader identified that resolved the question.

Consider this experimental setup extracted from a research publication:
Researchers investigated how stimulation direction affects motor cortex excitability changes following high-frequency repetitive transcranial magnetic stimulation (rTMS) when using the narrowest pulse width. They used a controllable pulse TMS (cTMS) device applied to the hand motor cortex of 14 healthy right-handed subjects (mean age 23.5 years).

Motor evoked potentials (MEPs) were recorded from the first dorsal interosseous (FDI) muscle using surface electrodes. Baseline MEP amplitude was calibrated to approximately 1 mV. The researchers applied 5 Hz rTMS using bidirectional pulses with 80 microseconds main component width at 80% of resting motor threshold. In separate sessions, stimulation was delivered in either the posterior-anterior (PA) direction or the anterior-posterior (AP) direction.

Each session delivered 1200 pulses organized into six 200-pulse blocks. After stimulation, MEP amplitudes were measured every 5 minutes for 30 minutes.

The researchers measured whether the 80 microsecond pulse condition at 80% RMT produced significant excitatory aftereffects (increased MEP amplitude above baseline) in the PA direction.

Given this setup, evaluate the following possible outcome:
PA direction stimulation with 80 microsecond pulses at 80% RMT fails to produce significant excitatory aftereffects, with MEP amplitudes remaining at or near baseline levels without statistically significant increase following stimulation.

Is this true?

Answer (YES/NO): YES